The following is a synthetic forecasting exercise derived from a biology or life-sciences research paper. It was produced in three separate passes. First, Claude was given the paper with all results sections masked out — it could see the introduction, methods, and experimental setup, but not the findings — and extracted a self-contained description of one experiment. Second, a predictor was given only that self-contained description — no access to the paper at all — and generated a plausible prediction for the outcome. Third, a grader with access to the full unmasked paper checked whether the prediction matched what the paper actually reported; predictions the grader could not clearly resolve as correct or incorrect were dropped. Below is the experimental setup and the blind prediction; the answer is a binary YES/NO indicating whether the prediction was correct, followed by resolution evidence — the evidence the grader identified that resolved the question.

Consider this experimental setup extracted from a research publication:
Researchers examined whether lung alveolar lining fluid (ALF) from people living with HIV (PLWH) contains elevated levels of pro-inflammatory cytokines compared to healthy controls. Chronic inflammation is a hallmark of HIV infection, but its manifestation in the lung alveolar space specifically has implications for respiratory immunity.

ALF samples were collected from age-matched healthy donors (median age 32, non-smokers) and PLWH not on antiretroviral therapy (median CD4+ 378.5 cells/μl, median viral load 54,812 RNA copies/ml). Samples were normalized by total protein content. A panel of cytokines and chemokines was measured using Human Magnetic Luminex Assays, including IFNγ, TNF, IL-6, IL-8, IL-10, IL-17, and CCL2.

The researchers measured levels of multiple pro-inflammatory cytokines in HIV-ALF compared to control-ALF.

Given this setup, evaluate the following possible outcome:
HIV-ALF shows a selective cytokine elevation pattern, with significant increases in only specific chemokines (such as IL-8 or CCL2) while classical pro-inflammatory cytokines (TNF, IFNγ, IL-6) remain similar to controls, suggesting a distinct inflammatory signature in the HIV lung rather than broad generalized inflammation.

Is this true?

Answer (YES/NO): NO